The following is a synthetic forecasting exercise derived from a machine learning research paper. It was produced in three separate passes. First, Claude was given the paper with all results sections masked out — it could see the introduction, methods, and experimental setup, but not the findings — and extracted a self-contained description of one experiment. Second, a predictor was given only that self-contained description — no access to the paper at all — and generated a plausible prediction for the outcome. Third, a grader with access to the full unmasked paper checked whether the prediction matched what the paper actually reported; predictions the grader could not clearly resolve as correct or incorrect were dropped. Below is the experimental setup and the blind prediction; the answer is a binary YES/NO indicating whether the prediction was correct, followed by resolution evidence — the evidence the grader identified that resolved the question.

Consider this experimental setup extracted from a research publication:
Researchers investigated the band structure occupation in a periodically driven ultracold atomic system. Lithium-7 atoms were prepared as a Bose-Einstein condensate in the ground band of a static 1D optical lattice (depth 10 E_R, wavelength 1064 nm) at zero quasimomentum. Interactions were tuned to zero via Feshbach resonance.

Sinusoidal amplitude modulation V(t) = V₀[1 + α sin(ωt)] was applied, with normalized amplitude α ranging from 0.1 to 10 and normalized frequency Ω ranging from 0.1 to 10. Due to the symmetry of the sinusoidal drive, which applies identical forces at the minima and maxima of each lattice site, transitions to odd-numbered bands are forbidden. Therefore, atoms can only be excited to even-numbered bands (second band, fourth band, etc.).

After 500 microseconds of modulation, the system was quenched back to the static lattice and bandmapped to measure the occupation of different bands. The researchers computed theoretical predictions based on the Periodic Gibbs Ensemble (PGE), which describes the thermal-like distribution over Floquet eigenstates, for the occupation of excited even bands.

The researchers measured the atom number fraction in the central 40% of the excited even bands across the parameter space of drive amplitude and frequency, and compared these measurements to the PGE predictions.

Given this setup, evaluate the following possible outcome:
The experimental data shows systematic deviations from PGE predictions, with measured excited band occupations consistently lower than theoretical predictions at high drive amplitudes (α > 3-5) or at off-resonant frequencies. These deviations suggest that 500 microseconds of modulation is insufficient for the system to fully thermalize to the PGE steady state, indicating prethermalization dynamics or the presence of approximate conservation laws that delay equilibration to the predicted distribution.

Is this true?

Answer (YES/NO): NO